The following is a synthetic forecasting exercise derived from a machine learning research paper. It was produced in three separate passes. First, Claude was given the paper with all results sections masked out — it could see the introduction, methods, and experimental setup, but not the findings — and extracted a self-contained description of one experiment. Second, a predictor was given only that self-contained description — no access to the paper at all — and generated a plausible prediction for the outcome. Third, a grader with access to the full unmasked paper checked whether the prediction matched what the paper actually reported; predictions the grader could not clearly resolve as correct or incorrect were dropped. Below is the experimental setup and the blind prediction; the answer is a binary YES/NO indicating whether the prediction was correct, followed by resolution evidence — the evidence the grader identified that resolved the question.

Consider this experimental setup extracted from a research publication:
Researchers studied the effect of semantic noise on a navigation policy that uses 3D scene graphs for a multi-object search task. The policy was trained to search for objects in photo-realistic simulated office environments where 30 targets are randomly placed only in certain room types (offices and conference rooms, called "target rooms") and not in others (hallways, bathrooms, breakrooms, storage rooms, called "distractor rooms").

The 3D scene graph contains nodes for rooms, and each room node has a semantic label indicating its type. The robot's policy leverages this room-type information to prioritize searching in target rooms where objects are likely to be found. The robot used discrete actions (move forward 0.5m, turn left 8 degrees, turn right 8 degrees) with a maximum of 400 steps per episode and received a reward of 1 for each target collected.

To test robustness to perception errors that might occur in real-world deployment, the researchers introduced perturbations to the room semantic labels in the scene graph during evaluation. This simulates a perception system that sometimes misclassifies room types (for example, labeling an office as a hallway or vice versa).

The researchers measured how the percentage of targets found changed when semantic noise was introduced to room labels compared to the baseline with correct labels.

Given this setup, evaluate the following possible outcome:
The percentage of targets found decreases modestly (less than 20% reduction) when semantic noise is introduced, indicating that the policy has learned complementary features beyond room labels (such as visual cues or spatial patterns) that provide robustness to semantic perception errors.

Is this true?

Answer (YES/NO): NO